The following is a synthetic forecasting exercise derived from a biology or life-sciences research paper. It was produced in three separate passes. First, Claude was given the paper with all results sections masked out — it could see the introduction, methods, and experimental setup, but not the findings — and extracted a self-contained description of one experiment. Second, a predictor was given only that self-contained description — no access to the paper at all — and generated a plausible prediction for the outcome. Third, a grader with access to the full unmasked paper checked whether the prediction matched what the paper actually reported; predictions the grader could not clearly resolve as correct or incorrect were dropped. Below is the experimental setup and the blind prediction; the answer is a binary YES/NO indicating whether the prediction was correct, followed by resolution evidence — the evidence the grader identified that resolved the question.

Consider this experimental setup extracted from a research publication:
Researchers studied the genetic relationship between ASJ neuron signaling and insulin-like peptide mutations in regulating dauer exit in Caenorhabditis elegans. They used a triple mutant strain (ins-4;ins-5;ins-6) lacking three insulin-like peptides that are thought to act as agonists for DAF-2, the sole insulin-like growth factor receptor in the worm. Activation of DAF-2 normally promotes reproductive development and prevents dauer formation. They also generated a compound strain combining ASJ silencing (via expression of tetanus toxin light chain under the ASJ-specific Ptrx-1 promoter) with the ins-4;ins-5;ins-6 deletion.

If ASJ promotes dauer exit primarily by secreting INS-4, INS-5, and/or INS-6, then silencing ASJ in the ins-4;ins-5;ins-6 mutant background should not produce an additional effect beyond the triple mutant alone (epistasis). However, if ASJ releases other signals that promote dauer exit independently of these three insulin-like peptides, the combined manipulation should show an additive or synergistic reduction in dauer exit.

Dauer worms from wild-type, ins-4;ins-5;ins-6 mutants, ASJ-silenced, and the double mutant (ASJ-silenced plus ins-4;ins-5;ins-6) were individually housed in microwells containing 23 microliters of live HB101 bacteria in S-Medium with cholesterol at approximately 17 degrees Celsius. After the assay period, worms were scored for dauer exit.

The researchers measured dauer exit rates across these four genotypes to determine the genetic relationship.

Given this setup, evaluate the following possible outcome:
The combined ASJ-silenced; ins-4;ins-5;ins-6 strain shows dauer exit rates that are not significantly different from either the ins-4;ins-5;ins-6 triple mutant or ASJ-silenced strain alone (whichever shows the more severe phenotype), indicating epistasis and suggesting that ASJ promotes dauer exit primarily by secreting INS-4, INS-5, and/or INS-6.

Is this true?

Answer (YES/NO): NO